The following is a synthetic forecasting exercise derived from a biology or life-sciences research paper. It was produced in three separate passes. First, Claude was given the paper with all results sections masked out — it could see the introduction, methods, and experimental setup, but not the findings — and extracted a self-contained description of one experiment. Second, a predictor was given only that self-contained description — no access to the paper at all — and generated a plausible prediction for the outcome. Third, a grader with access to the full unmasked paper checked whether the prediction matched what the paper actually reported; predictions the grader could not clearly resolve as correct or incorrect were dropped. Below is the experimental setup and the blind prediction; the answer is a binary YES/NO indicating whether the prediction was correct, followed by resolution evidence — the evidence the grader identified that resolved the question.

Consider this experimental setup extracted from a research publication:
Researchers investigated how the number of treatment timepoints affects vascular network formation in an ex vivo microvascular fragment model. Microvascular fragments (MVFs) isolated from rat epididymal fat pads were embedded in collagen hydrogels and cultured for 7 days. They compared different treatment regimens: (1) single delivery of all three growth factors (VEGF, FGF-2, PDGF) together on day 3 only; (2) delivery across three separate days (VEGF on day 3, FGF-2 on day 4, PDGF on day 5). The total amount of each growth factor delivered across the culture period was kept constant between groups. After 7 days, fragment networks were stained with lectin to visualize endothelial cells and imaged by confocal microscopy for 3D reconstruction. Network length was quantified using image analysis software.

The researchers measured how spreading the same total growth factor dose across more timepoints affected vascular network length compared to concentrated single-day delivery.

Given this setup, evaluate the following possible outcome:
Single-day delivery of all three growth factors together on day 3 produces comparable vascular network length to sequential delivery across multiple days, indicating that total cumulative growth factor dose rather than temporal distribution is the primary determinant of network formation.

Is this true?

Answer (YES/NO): NO